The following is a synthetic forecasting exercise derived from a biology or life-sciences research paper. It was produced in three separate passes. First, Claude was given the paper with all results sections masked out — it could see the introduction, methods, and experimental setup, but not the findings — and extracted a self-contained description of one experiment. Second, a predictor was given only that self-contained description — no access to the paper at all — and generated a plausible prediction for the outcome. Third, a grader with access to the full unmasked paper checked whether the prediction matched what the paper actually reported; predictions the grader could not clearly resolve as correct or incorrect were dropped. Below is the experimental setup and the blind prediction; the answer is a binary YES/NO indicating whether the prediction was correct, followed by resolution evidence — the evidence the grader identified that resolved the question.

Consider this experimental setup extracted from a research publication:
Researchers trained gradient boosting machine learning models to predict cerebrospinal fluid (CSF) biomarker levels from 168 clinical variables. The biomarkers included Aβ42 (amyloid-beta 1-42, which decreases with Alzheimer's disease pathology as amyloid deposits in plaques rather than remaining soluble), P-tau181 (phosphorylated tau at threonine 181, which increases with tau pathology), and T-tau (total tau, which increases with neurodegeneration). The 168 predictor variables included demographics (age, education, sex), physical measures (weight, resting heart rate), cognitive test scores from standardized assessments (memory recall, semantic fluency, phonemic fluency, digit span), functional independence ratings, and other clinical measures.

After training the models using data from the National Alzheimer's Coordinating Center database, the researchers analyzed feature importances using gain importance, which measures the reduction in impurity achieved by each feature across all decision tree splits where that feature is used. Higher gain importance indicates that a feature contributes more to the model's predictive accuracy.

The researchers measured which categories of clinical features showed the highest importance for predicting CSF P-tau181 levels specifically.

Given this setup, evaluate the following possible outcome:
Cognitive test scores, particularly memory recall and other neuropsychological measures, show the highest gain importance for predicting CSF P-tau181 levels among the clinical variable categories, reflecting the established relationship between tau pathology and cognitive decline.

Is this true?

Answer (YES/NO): YES